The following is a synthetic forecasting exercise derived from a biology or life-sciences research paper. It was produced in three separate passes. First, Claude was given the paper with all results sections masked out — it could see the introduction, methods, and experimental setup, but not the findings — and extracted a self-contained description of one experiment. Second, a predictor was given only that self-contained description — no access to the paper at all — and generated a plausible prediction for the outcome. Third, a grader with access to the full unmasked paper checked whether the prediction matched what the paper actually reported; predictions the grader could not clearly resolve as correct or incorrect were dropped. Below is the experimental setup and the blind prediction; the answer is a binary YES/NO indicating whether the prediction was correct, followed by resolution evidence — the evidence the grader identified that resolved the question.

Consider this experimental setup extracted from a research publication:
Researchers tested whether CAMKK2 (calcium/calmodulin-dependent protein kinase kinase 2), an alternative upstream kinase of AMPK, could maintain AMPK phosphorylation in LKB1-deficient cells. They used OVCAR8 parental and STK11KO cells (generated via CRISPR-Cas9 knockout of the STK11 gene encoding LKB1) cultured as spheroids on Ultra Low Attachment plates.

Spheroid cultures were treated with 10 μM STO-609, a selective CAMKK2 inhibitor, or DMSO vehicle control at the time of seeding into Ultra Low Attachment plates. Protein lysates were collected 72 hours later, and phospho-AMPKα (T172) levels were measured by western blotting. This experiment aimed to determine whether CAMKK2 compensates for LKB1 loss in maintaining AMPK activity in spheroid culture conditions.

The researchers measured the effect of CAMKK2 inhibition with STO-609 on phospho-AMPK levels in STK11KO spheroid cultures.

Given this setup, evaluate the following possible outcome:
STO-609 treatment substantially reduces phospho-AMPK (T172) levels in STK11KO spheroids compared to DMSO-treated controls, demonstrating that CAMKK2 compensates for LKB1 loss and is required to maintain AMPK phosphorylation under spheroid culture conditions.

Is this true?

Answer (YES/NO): YES